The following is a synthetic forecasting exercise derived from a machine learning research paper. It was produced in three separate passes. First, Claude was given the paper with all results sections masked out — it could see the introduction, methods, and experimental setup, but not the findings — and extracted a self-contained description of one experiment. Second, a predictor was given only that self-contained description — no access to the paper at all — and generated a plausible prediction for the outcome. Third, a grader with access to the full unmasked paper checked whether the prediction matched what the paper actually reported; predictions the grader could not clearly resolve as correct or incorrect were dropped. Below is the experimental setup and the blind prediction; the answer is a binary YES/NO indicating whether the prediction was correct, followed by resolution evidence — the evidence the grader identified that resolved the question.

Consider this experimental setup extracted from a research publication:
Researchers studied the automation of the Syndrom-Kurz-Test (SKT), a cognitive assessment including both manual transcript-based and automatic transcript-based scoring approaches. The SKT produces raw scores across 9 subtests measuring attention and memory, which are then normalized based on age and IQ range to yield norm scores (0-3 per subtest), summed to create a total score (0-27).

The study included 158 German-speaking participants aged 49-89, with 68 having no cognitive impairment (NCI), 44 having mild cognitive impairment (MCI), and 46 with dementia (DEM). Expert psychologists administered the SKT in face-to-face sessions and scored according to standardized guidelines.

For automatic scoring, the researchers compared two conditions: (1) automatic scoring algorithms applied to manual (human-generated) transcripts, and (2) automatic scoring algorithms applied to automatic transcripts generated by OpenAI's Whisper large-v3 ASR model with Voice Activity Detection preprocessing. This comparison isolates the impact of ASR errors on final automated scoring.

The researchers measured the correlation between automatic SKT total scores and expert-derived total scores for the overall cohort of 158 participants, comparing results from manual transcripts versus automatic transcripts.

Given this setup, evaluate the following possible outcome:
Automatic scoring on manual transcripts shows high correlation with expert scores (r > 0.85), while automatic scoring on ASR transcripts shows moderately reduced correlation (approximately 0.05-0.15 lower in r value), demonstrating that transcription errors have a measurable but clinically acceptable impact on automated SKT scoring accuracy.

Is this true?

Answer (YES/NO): NO